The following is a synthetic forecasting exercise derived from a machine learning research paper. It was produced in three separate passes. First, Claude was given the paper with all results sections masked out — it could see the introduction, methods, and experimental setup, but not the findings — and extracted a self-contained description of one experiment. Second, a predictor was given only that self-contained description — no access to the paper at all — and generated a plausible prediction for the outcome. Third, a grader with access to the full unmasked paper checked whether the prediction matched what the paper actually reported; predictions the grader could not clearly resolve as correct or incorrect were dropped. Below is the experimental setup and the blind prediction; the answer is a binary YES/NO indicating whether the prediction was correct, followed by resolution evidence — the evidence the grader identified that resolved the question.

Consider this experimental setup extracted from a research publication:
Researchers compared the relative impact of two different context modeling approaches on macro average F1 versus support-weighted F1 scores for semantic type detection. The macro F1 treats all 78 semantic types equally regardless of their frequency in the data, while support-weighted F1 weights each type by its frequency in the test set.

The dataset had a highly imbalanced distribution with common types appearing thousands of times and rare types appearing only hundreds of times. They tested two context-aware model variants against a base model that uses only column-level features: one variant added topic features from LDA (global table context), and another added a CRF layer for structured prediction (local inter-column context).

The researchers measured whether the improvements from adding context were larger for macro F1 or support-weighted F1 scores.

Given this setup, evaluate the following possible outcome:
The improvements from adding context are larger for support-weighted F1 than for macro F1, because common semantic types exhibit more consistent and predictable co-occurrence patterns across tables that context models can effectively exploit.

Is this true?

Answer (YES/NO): NO